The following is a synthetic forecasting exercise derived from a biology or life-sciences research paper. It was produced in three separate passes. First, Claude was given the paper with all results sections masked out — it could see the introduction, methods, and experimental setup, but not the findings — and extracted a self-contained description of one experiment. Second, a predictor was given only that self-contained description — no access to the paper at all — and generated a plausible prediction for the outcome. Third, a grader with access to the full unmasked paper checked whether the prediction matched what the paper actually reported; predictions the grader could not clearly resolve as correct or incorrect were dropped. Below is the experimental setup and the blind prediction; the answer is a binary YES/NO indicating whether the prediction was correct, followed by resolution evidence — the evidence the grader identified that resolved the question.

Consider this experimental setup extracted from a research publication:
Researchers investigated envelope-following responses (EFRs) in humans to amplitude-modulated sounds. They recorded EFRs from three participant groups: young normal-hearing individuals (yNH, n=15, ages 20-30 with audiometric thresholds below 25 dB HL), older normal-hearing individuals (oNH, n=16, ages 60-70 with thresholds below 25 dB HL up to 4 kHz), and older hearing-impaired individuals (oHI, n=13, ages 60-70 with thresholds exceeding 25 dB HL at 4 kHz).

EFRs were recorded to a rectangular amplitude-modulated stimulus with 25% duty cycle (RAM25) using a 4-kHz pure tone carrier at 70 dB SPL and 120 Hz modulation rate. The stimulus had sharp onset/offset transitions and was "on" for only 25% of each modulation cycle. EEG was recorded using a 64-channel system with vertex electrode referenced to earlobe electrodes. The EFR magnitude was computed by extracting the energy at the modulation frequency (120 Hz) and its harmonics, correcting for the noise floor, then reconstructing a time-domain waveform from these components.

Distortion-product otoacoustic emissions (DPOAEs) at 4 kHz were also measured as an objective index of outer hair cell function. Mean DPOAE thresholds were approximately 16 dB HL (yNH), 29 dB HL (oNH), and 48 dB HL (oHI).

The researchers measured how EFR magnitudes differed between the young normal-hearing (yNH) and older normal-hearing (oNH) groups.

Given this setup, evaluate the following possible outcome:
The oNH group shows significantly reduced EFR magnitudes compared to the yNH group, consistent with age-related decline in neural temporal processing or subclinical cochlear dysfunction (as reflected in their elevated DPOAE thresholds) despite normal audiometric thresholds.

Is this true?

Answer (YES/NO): NO